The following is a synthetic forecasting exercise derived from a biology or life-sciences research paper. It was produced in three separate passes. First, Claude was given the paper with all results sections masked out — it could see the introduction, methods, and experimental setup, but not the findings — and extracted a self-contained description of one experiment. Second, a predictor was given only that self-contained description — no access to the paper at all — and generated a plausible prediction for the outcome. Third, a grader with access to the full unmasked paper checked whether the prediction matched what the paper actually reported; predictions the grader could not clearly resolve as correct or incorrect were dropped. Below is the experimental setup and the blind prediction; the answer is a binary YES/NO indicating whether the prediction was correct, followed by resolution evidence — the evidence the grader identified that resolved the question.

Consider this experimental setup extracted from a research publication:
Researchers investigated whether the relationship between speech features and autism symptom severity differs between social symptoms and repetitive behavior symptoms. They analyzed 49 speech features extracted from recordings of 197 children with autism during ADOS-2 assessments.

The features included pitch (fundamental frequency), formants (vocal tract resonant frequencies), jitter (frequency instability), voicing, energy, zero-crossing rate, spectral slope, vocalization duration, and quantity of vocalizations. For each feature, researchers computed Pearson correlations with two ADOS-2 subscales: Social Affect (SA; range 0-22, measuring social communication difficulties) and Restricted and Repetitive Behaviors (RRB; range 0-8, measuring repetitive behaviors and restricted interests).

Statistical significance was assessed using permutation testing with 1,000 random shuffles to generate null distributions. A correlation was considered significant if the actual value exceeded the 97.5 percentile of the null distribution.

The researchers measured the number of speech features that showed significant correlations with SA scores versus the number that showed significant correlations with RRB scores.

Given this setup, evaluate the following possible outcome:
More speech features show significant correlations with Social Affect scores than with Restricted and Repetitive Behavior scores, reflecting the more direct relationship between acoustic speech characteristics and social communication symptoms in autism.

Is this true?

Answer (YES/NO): YES